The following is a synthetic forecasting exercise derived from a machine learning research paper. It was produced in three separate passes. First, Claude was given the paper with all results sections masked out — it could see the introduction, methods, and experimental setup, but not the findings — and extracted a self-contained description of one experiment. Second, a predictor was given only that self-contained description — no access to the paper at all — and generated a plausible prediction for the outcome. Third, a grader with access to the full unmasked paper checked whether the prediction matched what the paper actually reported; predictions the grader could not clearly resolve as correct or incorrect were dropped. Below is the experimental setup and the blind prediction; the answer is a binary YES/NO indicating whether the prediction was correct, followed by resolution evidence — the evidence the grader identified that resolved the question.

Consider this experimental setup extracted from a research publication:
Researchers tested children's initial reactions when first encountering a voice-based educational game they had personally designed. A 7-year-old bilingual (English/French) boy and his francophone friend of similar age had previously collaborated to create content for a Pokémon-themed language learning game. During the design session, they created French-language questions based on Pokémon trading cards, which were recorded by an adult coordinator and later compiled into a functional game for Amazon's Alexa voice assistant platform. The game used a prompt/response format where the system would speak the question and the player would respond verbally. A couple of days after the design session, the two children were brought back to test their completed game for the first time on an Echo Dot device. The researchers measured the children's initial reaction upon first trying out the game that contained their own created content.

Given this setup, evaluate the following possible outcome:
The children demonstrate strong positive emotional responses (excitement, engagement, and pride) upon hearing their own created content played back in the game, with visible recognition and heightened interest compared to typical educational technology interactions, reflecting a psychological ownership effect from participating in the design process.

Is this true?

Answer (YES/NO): NO